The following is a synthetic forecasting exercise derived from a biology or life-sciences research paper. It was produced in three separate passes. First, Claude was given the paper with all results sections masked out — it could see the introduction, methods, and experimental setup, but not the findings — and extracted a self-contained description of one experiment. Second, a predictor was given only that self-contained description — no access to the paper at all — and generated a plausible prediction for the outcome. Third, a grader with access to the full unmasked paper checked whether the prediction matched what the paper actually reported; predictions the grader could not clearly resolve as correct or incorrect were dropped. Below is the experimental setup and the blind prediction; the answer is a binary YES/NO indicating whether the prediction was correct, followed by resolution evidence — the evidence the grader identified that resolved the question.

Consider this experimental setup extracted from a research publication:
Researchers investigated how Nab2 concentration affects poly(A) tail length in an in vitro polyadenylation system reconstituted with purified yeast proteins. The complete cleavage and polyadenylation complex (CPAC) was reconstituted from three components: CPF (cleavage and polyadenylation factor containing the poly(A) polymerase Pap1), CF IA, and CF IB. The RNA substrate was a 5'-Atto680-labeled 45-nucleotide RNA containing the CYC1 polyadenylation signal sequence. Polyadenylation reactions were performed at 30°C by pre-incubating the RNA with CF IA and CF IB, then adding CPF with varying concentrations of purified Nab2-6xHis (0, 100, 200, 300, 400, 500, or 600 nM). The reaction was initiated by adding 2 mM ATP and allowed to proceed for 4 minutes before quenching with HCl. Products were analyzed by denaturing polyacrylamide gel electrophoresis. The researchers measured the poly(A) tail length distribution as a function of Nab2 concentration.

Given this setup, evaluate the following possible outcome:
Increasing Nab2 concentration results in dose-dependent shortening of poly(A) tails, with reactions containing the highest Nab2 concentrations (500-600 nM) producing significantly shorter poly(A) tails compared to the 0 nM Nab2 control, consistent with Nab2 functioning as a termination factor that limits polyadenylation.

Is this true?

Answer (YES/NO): YES